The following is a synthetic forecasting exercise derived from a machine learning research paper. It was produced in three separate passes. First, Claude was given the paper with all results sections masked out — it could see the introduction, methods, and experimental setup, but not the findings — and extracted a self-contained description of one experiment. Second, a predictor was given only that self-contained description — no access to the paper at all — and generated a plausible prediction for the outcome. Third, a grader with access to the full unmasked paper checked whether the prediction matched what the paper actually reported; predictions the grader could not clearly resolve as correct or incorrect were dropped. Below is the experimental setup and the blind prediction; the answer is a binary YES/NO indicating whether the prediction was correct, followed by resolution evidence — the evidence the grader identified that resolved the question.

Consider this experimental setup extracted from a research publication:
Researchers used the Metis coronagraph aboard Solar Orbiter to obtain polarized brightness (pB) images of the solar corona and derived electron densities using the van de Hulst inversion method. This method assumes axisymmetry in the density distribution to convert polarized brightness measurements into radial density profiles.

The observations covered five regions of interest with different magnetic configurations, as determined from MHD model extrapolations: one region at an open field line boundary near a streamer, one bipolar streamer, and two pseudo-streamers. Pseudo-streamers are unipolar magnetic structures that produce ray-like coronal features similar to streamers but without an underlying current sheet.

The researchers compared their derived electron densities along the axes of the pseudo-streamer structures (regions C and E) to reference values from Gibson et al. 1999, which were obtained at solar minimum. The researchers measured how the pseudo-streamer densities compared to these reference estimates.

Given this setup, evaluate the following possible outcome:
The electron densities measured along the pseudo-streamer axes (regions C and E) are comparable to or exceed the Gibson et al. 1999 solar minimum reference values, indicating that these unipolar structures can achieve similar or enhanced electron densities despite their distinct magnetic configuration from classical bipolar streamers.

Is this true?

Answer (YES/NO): YES